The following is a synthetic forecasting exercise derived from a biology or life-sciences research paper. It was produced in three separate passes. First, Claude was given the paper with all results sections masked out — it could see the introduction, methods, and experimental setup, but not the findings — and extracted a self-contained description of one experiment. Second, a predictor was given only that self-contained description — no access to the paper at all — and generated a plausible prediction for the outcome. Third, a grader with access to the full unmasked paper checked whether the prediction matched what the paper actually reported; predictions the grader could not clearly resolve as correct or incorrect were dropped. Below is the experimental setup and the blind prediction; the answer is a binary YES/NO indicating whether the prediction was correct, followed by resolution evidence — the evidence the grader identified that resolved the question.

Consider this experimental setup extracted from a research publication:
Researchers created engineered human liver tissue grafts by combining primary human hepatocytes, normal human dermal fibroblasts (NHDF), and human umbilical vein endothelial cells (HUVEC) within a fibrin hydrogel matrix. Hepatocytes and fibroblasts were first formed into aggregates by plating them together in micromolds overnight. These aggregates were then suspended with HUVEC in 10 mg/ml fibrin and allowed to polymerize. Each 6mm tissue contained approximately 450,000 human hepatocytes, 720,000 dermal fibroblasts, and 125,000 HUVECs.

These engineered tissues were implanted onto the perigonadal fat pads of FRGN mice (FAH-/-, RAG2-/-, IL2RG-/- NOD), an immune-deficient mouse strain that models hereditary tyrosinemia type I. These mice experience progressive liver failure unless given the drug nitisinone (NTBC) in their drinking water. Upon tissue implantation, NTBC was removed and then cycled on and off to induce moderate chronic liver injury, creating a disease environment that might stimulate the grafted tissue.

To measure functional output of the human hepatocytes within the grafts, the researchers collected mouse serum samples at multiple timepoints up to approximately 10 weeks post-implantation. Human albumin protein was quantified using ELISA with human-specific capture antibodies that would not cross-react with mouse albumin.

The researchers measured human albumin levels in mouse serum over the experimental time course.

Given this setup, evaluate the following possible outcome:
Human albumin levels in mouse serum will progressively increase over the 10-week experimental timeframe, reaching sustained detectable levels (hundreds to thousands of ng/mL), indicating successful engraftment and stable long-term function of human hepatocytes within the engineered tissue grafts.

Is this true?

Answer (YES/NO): YES